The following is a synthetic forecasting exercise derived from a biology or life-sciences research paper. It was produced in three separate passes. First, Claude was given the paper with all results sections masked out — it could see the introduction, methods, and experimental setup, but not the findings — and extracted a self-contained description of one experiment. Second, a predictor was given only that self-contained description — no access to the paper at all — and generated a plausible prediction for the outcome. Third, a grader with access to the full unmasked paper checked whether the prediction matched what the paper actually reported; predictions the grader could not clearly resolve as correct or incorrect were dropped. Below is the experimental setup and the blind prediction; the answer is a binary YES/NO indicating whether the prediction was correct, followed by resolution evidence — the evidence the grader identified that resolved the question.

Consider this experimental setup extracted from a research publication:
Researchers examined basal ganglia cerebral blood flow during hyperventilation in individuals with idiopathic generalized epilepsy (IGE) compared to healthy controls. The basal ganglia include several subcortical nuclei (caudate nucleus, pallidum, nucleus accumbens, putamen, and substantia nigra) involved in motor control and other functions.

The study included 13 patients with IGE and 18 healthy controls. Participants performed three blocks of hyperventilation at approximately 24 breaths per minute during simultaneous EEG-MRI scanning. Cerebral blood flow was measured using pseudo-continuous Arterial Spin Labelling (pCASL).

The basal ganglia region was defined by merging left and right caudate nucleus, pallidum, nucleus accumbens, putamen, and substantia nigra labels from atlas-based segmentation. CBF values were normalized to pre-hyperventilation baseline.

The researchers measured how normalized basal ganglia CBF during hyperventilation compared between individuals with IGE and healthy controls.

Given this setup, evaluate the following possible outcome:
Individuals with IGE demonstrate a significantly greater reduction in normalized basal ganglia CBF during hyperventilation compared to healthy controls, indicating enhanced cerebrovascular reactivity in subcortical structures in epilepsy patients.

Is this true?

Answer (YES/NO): NO